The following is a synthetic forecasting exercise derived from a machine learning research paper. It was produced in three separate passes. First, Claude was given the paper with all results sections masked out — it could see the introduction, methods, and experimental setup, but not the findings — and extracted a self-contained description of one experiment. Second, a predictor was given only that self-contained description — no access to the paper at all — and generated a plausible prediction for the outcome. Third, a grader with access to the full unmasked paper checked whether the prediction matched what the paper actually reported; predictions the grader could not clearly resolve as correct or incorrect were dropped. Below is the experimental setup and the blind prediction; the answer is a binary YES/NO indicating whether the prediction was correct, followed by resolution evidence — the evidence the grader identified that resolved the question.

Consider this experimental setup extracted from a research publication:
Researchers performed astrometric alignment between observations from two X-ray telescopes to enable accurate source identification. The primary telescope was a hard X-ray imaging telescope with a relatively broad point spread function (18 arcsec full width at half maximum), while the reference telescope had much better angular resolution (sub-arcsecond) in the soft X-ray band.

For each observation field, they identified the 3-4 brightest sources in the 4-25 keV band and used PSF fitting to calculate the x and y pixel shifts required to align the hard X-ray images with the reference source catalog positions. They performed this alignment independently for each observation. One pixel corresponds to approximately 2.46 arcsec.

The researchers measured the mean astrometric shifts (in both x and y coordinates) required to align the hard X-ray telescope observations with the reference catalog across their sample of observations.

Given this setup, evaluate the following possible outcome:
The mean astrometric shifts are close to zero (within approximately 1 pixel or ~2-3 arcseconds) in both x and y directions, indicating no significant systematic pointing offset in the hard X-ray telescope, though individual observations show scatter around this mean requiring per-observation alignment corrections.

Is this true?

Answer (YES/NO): NO